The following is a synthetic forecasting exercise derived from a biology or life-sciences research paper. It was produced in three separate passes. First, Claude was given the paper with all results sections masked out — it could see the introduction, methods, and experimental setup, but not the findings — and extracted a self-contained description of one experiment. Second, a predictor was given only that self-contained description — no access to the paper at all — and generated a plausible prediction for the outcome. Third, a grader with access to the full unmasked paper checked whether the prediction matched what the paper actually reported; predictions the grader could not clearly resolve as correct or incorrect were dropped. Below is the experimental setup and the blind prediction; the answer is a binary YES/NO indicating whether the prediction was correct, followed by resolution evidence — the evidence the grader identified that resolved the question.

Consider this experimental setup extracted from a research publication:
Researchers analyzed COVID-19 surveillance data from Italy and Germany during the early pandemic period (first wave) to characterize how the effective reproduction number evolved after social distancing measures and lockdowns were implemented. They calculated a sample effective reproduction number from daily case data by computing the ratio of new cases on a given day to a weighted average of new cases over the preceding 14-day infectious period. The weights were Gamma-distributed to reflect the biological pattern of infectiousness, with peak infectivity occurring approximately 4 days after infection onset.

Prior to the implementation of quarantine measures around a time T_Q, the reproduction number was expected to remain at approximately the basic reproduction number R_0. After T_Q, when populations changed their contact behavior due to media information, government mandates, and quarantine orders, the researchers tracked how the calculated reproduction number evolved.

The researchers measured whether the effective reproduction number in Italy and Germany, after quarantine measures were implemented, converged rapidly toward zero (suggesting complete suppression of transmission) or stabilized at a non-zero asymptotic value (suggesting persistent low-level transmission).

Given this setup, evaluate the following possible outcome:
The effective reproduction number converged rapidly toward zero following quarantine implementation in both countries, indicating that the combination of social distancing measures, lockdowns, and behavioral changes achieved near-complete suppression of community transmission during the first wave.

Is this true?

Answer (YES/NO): NO